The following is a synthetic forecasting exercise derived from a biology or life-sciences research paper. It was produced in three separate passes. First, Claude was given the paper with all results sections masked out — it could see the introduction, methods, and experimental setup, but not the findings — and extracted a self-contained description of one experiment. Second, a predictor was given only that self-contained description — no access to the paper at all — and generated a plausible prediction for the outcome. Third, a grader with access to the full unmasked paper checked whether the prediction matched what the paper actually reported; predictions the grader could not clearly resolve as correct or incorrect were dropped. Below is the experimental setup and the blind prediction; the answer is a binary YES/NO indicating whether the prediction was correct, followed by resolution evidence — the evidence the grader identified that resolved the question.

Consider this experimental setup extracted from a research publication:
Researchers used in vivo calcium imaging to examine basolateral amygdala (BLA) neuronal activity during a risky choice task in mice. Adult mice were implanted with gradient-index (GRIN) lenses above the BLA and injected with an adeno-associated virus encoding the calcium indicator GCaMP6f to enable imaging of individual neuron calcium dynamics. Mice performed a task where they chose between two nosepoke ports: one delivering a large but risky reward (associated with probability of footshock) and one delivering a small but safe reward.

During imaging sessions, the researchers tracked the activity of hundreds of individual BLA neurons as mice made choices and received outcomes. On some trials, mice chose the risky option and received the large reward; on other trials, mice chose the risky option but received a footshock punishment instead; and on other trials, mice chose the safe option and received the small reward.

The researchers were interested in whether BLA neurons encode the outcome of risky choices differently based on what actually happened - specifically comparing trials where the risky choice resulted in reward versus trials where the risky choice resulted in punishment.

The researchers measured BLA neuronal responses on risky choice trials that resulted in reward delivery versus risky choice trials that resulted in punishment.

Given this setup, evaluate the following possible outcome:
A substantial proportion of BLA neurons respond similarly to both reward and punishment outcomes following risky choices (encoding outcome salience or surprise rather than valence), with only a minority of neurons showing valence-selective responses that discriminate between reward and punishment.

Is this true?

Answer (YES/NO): NO